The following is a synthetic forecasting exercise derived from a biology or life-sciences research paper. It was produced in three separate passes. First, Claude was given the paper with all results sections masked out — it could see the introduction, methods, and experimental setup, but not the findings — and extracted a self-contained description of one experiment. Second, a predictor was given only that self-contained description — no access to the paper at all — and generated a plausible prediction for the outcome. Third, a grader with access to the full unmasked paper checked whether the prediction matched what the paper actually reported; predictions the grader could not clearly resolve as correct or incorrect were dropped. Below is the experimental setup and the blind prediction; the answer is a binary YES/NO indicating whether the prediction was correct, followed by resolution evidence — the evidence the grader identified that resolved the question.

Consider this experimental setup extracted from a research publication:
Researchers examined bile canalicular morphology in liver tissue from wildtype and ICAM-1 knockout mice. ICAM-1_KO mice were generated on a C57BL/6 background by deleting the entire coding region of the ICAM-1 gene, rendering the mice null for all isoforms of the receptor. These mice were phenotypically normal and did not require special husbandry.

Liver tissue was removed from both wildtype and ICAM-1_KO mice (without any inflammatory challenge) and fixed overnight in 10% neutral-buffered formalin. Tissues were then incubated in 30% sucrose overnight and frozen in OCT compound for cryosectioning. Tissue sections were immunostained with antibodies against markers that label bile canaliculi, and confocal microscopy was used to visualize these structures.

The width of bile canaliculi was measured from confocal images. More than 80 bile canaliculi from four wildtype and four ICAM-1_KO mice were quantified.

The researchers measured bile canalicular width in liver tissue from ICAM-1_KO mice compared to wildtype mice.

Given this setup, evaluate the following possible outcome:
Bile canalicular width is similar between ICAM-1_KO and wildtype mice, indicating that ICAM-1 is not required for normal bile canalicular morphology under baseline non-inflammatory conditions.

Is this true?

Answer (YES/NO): NO